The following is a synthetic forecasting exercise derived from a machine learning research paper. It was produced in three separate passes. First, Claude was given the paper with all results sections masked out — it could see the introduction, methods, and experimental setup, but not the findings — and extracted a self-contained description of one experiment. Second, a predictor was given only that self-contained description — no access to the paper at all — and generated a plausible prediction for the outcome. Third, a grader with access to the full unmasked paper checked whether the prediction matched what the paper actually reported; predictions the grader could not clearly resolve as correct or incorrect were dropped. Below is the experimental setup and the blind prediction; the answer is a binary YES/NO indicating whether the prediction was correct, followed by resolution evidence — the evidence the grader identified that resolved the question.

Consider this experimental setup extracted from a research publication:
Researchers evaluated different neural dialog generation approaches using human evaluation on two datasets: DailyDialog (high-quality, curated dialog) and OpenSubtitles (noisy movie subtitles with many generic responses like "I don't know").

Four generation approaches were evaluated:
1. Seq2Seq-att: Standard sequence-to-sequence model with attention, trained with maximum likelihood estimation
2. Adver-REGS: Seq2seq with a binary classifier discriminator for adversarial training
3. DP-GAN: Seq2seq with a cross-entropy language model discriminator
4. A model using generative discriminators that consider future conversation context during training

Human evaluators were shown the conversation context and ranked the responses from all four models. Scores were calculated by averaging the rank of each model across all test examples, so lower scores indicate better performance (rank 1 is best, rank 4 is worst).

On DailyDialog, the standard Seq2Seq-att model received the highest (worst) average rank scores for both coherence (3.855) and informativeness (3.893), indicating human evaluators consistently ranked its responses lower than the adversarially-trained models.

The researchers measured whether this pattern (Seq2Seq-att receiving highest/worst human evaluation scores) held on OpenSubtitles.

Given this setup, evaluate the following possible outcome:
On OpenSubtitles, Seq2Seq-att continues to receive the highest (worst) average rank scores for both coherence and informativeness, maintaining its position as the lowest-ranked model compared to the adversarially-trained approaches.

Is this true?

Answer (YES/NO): NO